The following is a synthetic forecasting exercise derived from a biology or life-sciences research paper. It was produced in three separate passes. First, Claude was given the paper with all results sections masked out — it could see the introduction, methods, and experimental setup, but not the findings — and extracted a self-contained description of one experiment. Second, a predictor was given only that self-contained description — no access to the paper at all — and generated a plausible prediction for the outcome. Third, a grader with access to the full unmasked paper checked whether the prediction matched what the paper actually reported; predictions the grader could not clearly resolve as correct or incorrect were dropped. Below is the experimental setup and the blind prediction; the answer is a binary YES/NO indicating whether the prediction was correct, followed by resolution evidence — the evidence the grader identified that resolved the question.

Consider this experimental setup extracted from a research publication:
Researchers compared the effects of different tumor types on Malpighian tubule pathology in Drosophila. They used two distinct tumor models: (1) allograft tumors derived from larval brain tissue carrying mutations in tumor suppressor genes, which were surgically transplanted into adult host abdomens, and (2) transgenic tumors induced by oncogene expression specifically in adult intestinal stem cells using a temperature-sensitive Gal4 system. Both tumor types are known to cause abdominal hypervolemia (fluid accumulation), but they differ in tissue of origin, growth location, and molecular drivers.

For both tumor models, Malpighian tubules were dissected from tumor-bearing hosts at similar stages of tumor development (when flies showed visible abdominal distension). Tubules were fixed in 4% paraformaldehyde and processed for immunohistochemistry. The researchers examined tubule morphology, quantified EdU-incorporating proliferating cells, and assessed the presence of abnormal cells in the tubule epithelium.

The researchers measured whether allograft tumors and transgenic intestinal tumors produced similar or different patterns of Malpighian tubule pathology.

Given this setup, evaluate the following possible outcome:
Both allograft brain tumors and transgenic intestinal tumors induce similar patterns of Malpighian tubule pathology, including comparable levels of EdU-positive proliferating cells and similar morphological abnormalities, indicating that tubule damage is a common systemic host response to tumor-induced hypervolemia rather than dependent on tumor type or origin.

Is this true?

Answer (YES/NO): NO